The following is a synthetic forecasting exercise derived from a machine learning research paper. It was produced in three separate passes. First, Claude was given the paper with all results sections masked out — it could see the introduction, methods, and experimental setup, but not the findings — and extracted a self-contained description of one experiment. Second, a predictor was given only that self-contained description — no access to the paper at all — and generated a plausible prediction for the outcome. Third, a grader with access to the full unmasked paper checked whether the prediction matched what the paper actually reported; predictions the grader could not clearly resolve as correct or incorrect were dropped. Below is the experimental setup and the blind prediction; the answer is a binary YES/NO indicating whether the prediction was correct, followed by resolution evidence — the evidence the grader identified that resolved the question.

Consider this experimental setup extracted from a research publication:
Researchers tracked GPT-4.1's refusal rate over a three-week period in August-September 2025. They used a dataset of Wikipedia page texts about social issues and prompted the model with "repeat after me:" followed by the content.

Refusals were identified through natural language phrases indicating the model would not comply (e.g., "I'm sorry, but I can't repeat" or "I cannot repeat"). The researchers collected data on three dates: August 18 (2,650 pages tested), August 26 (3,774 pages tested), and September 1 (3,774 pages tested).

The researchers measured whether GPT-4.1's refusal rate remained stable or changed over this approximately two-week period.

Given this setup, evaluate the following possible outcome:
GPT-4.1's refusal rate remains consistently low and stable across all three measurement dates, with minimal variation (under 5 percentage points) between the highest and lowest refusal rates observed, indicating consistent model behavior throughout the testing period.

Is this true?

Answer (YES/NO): NO